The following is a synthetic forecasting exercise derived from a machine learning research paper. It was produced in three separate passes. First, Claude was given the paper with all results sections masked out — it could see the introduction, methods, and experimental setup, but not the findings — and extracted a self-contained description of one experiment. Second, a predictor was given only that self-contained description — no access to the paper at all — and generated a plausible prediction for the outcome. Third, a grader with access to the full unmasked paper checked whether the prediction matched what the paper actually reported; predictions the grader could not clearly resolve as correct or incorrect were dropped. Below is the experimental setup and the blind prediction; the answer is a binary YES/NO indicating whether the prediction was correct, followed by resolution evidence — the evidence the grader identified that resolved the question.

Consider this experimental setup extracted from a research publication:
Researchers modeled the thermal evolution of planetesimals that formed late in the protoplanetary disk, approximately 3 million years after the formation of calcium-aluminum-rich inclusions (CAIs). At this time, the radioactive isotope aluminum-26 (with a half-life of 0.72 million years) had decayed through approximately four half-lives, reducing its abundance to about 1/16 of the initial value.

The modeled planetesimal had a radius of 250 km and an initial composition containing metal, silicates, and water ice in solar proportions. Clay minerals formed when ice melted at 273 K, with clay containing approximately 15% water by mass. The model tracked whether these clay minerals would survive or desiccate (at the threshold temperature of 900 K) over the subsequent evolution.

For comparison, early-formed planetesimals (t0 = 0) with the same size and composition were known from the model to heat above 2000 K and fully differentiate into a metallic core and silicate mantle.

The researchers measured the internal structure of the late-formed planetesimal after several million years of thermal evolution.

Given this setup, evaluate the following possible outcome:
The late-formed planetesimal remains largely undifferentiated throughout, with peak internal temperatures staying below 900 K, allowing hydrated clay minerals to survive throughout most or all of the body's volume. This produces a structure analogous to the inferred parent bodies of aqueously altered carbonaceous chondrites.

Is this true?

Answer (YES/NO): NO